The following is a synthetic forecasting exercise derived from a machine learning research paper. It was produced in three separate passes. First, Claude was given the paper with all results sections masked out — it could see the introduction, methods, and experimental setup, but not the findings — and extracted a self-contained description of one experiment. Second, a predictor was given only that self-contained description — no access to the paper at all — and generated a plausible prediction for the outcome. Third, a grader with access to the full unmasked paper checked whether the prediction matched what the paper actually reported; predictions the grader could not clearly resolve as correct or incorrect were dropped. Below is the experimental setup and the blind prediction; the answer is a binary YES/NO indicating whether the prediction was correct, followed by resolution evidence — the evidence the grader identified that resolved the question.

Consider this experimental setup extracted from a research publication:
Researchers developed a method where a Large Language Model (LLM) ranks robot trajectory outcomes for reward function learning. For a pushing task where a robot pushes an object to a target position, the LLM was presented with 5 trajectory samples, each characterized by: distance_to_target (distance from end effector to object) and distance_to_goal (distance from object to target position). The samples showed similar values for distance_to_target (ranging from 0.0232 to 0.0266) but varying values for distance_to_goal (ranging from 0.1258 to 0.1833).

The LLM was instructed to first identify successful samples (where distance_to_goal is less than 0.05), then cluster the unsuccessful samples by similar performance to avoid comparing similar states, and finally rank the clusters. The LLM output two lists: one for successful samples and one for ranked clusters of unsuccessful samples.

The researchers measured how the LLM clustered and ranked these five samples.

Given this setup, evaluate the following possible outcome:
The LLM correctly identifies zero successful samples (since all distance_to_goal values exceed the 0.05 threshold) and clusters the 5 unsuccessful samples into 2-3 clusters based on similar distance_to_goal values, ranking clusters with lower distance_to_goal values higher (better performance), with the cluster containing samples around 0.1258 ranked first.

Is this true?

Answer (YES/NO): YES